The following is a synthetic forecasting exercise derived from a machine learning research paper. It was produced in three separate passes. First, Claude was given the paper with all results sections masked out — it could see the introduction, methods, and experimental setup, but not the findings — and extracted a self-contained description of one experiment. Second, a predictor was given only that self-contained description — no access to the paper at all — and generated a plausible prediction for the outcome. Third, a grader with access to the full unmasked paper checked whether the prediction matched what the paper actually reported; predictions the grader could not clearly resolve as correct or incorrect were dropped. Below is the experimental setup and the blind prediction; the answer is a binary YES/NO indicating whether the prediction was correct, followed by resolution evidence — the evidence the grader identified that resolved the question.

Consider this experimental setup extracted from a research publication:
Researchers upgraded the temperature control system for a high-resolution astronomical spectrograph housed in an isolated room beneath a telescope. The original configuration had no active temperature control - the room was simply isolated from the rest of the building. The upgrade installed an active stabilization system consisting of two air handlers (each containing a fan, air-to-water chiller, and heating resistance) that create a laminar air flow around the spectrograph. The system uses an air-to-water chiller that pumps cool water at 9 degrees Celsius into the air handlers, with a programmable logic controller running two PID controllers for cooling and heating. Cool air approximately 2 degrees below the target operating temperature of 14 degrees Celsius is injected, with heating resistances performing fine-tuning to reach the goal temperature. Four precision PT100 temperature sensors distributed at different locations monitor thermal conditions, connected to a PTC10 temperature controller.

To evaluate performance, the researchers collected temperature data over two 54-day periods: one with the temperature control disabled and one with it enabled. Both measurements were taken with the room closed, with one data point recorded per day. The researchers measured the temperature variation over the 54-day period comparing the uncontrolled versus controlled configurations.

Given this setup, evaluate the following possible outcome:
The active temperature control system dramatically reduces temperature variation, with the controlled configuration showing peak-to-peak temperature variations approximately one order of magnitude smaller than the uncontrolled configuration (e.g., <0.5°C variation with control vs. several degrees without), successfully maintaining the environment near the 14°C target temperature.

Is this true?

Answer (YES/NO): YES